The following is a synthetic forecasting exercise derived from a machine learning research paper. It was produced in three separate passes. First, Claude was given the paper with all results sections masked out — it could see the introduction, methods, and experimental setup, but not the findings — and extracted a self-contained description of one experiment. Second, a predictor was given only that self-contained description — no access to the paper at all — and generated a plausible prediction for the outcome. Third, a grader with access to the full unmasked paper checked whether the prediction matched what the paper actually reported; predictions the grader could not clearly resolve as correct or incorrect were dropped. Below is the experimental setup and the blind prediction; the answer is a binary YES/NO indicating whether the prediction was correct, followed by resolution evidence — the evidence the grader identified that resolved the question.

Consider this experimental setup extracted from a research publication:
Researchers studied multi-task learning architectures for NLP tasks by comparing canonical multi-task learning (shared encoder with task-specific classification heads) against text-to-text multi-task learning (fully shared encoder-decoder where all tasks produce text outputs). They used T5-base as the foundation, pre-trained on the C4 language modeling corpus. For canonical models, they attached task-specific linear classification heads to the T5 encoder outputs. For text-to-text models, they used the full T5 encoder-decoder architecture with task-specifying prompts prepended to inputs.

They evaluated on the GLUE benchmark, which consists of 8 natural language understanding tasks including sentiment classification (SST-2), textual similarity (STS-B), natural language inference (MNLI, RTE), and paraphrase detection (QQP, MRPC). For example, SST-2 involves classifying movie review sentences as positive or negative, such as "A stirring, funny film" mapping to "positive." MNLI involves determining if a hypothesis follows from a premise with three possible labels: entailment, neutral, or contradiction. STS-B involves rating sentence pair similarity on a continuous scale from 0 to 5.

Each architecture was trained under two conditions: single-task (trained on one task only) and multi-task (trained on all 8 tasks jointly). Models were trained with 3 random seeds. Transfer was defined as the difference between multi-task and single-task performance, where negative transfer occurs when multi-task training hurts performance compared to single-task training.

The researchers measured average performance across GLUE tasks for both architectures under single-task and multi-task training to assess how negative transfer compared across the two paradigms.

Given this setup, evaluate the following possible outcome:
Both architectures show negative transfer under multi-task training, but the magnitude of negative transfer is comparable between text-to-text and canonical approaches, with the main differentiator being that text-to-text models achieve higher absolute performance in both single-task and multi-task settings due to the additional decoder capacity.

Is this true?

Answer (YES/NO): NO